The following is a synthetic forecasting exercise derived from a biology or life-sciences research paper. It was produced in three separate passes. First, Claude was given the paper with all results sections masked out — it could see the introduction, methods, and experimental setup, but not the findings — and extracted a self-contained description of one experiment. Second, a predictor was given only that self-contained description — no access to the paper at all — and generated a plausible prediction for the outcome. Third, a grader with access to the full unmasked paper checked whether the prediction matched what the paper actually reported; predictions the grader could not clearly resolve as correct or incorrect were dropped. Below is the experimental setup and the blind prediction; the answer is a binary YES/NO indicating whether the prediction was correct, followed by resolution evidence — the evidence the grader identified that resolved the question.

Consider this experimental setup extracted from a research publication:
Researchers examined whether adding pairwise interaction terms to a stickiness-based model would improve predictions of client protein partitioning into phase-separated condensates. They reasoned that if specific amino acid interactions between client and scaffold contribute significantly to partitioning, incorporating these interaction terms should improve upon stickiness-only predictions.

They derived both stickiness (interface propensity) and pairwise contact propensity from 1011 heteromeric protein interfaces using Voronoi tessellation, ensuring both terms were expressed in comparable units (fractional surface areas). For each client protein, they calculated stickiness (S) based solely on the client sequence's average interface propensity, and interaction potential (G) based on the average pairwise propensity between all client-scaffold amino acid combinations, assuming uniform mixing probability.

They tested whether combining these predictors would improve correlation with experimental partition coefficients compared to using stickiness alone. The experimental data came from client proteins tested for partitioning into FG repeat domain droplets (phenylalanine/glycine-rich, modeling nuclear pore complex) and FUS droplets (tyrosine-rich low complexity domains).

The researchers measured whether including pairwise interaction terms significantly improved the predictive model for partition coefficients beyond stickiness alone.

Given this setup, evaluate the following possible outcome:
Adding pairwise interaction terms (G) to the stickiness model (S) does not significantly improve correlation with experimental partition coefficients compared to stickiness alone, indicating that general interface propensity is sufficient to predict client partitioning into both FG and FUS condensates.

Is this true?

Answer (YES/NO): YES